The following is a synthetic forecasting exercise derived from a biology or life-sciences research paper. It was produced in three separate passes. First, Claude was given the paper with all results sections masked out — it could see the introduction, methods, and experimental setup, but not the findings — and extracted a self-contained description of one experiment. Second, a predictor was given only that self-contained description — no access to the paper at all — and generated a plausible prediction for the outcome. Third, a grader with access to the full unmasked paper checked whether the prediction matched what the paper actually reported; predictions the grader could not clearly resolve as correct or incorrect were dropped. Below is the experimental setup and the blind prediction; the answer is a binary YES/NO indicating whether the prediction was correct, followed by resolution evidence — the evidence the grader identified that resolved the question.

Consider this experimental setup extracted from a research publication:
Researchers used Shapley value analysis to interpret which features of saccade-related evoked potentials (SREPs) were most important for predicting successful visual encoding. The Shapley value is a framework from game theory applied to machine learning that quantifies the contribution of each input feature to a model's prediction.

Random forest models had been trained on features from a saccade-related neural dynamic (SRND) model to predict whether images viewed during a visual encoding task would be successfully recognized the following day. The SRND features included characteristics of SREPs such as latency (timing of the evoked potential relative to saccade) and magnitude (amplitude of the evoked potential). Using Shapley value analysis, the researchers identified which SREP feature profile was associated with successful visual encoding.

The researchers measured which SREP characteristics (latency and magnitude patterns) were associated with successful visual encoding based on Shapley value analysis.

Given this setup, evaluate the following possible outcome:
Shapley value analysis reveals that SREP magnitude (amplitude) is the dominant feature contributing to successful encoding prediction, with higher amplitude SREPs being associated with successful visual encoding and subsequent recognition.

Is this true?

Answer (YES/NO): NO